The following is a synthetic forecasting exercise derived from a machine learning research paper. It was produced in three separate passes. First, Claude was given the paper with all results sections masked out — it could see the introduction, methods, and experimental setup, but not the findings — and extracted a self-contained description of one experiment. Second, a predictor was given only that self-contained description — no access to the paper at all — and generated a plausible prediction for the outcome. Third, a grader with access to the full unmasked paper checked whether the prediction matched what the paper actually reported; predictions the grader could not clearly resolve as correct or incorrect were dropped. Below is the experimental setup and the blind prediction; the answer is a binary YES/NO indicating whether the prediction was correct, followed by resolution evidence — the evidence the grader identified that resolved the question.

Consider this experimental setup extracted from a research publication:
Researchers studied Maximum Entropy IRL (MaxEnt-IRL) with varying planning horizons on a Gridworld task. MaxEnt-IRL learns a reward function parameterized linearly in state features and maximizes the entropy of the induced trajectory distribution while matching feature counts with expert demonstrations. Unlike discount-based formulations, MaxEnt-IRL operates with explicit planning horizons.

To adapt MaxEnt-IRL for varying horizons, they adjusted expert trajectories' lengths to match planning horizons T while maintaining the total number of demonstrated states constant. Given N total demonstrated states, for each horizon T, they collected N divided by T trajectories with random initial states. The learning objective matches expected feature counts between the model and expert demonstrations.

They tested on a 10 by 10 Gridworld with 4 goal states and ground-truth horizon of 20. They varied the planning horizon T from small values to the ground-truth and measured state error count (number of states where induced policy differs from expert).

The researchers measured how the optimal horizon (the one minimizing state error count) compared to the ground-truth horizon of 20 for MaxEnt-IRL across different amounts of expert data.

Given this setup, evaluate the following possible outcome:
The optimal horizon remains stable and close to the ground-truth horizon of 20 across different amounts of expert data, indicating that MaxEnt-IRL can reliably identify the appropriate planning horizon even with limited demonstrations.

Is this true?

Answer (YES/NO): NO